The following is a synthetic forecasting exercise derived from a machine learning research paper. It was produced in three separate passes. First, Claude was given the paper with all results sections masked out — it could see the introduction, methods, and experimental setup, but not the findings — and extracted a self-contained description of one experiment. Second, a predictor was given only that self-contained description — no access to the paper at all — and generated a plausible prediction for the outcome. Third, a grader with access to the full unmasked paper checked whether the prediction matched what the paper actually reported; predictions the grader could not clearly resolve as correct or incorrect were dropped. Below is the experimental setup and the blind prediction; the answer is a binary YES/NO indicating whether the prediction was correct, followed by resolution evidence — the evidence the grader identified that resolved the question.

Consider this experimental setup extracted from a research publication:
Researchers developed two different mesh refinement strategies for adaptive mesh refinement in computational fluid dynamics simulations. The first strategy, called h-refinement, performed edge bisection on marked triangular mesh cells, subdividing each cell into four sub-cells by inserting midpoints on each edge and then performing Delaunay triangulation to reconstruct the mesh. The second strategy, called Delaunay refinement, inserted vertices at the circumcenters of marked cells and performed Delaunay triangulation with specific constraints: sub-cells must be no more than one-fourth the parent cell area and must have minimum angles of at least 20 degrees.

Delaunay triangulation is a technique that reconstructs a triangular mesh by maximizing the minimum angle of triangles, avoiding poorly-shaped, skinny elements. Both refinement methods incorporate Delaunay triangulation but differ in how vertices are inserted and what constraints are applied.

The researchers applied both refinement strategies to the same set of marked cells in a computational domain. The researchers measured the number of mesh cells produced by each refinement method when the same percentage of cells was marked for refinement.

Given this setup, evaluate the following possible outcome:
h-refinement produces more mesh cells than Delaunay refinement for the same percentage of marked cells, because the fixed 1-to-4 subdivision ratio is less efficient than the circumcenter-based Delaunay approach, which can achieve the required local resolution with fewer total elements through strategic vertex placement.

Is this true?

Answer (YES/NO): NO